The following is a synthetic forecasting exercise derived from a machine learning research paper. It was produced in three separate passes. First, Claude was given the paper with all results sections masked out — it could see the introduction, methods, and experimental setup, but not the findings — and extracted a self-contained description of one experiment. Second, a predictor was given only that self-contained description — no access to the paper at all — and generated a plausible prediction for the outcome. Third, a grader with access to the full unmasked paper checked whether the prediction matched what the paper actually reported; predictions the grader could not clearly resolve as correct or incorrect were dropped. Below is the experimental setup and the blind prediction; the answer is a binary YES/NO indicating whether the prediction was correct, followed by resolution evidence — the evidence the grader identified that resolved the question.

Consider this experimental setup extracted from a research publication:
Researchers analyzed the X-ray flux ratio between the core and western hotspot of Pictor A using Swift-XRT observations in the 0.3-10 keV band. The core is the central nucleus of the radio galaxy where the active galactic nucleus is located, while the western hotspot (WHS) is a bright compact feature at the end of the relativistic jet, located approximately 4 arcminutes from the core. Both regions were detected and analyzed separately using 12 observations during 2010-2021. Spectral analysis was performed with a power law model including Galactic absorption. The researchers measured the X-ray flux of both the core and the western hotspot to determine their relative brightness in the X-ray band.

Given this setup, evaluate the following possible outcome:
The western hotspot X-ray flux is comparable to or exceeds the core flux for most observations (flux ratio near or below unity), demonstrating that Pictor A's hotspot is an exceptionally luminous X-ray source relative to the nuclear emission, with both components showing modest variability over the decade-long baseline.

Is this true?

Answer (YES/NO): NO